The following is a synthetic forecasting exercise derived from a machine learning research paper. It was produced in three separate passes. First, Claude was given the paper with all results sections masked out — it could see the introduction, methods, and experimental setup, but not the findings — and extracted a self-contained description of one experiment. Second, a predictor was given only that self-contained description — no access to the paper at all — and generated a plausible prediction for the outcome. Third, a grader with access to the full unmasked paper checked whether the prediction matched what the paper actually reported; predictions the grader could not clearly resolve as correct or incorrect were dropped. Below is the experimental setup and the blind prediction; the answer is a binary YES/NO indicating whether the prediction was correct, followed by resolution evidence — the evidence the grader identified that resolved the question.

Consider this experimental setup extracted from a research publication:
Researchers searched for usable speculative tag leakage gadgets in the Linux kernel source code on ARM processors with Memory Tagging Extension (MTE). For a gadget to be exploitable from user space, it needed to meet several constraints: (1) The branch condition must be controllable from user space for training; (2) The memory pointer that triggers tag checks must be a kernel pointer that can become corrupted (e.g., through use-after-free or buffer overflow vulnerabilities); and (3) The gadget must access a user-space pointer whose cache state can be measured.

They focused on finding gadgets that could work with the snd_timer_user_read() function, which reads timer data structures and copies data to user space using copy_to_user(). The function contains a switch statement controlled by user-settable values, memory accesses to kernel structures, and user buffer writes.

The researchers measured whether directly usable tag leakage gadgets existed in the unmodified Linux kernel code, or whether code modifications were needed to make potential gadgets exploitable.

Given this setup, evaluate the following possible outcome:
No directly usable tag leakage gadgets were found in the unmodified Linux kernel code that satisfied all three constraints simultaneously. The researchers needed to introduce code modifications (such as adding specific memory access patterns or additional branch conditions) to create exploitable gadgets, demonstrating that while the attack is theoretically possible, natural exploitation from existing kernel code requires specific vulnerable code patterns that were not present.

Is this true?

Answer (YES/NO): YES